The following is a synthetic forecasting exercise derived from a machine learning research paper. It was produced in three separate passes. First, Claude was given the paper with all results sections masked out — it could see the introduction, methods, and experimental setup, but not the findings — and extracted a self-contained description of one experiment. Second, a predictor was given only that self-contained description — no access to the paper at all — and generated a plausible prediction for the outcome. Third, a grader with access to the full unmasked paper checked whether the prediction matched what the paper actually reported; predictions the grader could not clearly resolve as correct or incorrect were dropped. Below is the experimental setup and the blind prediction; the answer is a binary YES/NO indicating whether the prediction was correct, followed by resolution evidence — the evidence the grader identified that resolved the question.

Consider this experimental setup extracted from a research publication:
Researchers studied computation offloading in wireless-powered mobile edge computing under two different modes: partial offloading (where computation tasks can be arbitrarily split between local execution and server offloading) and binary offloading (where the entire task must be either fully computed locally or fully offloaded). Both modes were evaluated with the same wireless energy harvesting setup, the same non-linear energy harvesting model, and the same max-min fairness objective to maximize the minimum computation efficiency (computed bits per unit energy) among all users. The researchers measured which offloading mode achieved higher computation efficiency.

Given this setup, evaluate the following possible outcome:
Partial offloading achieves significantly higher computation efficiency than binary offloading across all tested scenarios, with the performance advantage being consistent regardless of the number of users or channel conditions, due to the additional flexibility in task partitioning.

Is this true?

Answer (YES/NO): NO